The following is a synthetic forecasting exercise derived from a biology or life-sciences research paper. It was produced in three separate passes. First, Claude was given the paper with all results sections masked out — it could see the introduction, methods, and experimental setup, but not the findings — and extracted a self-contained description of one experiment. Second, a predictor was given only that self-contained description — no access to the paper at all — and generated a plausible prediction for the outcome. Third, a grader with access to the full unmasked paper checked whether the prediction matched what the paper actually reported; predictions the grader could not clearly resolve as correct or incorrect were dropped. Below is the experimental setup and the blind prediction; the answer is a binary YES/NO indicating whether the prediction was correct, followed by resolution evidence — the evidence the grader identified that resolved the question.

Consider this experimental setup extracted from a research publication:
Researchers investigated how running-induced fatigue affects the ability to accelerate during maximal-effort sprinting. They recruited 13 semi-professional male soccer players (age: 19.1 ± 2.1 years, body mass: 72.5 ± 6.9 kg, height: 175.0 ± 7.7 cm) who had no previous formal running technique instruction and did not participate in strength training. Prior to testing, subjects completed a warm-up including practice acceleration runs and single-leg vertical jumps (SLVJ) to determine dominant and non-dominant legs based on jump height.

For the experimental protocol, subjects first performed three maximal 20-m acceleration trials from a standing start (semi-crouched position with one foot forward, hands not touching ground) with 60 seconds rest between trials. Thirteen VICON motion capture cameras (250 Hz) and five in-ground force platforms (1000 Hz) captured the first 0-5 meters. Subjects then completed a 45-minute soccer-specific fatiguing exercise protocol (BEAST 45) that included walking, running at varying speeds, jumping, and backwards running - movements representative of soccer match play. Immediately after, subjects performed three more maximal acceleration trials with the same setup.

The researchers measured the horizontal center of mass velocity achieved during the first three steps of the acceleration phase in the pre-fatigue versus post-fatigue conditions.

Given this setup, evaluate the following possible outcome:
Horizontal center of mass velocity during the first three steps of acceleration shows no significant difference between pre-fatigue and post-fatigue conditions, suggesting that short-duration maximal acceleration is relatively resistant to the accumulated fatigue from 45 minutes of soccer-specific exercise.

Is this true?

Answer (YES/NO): YES